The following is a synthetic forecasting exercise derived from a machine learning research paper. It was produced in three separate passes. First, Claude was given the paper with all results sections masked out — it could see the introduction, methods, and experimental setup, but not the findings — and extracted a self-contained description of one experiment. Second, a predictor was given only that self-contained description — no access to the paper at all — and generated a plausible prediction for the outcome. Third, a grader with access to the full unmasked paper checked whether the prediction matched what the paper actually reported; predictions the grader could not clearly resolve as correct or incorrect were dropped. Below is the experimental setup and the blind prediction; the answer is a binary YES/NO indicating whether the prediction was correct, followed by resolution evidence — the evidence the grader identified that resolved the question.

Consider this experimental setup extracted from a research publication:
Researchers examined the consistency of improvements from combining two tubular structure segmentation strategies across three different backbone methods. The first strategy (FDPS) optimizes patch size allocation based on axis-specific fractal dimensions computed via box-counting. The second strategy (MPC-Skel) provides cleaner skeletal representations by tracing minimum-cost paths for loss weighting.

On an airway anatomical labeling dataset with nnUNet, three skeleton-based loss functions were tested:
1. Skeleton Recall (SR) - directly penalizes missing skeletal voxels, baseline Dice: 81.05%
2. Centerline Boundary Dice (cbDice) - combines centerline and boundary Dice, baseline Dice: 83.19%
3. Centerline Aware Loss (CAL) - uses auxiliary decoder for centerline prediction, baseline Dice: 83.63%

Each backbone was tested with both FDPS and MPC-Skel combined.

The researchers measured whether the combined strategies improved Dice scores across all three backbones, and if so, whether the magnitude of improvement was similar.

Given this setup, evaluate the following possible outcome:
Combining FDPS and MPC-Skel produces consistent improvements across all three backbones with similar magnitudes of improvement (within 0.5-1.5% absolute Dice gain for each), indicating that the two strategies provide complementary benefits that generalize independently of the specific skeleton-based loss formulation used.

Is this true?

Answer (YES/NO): NO